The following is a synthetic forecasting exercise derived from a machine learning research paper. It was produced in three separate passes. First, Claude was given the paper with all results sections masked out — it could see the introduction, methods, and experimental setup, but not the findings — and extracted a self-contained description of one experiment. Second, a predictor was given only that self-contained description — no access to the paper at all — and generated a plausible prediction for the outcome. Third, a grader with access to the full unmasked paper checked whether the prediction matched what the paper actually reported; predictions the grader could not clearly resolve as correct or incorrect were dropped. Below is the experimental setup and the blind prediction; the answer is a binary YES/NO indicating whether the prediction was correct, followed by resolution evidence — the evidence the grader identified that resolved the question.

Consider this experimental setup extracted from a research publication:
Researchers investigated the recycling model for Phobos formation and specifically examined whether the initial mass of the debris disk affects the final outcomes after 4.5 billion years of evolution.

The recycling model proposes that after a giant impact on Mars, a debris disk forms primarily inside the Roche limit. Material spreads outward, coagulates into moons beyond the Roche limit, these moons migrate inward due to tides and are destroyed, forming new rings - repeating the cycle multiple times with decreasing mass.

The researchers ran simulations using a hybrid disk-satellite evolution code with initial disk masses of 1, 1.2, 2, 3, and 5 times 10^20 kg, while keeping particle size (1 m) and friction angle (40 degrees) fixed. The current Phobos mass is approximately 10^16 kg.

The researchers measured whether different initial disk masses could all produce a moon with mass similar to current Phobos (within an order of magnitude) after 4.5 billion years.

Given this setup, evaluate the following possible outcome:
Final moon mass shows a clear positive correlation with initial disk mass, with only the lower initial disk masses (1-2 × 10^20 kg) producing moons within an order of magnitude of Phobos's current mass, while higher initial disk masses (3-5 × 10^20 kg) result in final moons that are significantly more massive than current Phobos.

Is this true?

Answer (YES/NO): NO